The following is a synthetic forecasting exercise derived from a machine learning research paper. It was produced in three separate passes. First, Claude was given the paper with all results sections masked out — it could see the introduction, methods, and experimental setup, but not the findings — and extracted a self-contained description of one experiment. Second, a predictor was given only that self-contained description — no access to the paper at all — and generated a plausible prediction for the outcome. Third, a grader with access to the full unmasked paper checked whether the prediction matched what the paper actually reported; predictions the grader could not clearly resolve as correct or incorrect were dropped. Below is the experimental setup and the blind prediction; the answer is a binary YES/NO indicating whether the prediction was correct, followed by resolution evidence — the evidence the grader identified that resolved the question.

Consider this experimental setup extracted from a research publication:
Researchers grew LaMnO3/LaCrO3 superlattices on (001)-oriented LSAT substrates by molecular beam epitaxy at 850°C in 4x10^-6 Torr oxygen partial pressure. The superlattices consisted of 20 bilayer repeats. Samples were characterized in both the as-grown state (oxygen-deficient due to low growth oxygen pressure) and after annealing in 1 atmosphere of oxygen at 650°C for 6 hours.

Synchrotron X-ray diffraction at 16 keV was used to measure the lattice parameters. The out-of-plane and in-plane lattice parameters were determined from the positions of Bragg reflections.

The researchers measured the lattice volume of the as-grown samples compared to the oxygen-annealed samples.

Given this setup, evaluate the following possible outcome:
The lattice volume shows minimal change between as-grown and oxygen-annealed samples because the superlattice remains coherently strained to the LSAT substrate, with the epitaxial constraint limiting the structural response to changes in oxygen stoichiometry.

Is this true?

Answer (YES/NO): NO